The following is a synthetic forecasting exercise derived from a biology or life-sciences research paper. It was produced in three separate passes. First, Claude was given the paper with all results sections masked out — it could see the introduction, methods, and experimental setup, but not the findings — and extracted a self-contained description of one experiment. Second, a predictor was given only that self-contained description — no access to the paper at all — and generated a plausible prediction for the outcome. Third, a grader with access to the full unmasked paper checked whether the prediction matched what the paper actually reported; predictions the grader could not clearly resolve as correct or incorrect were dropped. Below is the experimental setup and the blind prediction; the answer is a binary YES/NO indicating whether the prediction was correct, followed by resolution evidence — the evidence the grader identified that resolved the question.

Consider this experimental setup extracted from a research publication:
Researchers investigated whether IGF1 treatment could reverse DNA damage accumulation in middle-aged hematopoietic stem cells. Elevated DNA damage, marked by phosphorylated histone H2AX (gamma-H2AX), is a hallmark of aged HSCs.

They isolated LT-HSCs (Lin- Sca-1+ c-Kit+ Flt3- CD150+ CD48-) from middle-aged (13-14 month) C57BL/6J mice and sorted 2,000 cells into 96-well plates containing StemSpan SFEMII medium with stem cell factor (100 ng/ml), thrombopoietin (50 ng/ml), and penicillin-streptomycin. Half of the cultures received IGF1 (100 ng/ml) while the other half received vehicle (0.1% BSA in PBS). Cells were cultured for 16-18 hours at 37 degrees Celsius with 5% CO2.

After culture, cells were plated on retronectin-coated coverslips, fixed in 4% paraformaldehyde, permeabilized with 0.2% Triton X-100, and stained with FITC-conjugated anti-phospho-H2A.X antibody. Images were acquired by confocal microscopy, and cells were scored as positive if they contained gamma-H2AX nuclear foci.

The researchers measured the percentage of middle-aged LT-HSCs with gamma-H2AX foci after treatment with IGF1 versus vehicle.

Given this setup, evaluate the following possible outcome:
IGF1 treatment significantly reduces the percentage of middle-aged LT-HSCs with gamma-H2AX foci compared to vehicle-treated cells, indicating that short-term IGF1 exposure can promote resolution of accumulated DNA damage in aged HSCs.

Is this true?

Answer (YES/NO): YES